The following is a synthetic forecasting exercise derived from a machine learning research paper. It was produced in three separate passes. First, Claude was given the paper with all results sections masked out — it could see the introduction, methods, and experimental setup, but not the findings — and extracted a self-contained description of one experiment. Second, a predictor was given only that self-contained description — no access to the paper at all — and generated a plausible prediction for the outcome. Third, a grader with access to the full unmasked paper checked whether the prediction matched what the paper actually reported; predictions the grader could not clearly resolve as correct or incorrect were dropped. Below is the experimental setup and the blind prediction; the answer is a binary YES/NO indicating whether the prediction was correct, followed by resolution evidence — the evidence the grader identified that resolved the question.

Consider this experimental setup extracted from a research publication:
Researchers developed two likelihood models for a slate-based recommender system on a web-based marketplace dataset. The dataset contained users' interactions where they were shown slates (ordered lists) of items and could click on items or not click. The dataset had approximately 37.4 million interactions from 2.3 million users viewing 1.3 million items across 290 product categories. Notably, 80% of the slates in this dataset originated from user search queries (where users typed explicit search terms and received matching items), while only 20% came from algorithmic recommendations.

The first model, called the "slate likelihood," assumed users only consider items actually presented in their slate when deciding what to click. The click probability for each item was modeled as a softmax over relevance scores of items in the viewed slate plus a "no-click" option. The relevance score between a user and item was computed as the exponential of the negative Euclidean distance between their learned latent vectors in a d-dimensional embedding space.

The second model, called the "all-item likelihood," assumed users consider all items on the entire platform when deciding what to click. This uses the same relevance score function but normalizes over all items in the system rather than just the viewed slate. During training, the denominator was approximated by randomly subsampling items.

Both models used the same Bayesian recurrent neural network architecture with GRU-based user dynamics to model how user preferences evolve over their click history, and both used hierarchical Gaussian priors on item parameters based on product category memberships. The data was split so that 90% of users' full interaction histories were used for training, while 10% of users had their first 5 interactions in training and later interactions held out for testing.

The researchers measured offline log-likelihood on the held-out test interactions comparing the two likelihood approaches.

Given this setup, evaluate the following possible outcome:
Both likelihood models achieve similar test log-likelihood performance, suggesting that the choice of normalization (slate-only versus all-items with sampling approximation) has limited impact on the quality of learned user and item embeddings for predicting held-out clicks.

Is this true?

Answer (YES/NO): NO